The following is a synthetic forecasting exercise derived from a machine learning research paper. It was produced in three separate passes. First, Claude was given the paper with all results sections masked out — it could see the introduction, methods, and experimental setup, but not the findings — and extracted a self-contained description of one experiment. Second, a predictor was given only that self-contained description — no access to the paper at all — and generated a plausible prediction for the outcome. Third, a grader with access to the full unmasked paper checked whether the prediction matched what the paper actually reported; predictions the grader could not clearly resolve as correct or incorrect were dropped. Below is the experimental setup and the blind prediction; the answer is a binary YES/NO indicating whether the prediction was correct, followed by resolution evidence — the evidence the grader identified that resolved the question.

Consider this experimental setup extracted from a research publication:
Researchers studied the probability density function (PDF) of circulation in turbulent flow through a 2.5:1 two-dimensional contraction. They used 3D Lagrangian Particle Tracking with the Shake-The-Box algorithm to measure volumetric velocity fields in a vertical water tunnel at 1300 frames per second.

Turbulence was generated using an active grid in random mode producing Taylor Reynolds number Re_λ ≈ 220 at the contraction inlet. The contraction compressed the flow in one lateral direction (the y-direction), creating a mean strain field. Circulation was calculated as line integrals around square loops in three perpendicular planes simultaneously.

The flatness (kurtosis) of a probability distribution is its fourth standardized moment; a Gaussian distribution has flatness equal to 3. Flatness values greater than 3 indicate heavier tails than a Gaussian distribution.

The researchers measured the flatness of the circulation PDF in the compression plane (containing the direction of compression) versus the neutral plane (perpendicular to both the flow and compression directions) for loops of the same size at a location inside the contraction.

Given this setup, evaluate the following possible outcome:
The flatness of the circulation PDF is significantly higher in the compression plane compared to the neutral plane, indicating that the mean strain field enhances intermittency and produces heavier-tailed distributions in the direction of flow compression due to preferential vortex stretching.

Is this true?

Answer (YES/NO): NO